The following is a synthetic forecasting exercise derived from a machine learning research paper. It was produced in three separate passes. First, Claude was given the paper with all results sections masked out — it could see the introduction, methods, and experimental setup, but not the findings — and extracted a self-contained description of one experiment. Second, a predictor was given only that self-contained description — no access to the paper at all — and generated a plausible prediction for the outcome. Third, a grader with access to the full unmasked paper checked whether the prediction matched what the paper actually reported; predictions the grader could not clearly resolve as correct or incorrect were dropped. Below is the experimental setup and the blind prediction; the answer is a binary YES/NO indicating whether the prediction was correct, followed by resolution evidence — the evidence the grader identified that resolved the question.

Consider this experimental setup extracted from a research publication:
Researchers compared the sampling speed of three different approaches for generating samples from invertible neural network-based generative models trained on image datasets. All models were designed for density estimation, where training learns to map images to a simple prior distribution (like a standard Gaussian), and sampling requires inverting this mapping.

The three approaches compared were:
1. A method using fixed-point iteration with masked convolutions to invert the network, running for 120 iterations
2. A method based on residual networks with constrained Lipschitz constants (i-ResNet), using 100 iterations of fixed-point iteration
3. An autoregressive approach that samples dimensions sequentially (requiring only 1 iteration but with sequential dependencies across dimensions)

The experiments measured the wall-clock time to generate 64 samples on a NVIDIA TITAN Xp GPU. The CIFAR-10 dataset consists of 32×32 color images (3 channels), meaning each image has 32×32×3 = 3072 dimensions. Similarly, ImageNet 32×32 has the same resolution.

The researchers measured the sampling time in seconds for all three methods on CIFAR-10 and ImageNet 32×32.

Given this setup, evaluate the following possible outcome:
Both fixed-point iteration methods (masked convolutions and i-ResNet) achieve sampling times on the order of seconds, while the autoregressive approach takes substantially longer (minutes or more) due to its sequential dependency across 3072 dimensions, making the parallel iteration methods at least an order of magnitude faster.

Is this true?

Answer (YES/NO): NO